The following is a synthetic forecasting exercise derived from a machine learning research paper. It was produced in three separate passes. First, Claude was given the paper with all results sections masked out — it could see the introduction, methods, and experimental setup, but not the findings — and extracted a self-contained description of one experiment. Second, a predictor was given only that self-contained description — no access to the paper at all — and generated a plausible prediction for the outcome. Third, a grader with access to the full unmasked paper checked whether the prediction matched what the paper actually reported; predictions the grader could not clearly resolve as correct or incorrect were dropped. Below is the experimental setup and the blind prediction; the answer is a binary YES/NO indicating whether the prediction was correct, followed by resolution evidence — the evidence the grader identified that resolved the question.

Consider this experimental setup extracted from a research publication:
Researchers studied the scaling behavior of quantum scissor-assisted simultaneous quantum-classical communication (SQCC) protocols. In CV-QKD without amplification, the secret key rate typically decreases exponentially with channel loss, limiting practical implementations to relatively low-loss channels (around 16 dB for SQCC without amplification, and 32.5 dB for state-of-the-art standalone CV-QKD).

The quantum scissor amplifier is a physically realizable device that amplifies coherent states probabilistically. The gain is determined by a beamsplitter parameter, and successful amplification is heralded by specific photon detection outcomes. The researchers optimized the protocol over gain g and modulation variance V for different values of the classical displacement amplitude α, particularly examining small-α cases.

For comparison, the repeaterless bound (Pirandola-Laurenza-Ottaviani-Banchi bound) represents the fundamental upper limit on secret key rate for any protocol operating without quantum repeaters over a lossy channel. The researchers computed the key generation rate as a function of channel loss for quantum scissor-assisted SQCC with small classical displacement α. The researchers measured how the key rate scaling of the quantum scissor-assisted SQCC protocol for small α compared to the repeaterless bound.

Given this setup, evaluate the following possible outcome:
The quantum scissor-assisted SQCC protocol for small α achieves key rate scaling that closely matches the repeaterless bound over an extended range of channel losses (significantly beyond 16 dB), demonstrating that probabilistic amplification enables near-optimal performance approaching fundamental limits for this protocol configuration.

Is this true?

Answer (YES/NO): YES